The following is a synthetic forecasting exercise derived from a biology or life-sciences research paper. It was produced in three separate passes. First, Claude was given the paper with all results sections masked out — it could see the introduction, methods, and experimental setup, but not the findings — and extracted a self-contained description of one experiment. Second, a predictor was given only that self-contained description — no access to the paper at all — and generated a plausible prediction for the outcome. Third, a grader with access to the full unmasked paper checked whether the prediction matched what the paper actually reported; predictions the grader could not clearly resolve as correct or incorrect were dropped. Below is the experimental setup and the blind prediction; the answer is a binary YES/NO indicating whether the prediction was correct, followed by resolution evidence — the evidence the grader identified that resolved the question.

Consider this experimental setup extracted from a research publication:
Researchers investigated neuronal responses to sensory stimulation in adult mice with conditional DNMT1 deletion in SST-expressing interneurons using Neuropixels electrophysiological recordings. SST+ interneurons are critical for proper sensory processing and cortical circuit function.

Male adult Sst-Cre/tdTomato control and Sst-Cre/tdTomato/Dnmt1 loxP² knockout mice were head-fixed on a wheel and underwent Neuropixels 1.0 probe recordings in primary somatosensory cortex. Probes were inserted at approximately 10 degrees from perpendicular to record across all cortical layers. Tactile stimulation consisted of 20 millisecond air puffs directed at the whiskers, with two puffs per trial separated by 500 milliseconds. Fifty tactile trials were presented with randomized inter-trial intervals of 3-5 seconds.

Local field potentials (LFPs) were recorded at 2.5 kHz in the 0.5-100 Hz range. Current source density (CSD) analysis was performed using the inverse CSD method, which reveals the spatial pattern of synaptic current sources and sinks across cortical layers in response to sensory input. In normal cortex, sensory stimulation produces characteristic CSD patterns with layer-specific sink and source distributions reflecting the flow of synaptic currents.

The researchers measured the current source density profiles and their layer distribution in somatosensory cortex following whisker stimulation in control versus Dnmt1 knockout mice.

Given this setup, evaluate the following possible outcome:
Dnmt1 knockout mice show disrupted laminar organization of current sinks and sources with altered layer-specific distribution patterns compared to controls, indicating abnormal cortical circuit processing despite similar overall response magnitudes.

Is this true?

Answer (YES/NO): NO